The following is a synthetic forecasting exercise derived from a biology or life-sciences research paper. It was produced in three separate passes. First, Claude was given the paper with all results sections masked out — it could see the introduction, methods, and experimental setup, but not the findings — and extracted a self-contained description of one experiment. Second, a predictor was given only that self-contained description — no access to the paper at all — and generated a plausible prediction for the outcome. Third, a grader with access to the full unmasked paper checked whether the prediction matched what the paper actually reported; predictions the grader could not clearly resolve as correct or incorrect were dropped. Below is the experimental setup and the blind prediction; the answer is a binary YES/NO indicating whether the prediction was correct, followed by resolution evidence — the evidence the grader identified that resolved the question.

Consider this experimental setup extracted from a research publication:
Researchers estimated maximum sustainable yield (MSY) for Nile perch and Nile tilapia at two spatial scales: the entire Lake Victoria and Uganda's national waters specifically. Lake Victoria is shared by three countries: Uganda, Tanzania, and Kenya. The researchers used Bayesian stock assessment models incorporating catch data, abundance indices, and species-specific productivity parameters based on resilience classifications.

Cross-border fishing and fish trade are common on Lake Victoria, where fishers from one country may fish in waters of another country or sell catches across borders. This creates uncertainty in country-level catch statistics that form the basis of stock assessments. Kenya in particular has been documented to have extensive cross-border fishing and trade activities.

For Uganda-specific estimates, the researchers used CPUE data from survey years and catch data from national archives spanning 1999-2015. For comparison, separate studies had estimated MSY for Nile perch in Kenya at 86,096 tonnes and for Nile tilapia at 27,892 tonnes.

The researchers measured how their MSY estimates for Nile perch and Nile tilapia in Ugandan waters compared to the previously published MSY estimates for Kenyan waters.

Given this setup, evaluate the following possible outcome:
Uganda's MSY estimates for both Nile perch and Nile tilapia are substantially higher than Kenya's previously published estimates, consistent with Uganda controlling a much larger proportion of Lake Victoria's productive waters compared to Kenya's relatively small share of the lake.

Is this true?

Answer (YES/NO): NO